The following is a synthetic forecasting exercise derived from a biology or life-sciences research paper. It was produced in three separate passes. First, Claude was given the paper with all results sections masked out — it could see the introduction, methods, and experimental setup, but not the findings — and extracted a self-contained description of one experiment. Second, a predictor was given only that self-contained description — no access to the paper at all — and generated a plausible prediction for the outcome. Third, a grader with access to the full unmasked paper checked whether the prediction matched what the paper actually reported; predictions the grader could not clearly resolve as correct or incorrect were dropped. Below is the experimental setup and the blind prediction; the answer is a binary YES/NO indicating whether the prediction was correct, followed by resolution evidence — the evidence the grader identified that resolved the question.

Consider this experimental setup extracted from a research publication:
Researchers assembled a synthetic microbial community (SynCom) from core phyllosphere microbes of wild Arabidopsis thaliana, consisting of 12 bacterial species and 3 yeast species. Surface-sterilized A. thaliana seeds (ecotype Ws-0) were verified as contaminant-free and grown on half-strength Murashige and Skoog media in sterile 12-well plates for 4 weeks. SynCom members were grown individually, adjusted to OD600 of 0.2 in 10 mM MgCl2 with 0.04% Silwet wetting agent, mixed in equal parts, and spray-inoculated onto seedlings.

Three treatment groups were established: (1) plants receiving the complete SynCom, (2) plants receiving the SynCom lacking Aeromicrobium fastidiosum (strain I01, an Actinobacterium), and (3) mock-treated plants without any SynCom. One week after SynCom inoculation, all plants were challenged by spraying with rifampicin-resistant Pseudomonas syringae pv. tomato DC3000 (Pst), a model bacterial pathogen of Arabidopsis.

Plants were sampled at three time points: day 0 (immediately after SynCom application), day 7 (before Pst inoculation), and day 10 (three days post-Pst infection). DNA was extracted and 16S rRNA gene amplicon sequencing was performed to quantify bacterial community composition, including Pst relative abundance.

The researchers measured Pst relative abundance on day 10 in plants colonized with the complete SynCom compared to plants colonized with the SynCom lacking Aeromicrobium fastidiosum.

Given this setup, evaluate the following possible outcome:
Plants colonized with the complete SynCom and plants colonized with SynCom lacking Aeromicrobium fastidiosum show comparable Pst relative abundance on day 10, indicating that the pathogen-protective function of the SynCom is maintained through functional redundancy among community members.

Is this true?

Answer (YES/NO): NO